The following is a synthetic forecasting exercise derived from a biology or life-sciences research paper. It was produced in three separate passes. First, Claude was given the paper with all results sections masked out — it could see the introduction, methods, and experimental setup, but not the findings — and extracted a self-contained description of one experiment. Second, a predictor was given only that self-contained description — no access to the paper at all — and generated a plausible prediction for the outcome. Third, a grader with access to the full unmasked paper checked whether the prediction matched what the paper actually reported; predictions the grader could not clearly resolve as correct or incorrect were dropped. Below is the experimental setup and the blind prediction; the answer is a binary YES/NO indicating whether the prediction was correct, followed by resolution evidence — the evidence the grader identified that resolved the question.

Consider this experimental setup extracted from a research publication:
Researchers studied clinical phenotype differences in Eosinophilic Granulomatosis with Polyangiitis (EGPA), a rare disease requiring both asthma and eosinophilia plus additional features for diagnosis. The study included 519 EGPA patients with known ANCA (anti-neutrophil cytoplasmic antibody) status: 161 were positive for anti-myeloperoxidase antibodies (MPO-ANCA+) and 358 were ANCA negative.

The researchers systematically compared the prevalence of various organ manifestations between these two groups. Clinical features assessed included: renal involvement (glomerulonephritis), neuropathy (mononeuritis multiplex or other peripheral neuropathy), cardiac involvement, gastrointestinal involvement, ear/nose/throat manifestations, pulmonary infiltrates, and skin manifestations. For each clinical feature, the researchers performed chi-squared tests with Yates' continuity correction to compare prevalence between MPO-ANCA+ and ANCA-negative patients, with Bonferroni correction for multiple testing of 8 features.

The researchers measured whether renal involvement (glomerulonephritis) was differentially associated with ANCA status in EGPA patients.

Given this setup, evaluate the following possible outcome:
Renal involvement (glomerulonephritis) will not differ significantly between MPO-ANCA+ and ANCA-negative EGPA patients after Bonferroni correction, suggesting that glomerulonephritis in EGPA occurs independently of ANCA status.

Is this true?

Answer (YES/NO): NO